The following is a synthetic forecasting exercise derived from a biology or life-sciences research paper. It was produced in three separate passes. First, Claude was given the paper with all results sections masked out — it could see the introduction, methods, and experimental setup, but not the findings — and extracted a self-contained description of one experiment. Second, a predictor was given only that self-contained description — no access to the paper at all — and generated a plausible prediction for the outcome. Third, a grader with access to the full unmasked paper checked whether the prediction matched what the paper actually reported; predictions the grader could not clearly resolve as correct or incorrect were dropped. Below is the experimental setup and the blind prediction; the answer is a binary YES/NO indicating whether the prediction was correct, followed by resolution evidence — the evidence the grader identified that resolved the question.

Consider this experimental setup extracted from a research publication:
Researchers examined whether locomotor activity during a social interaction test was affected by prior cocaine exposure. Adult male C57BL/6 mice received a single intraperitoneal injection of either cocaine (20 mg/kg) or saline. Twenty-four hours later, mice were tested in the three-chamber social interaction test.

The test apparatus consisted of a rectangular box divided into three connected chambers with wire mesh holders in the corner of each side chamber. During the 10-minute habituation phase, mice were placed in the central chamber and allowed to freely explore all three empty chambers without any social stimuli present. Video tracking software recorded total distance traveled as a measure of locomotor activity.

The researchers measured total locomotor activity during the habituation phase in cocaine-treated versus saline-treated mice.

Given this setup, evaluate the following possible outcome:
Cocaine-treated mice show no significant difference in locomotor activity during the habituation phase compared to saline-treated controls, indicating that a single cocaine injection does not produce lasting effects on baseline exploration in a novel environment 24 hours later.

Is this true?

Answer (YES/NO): YES